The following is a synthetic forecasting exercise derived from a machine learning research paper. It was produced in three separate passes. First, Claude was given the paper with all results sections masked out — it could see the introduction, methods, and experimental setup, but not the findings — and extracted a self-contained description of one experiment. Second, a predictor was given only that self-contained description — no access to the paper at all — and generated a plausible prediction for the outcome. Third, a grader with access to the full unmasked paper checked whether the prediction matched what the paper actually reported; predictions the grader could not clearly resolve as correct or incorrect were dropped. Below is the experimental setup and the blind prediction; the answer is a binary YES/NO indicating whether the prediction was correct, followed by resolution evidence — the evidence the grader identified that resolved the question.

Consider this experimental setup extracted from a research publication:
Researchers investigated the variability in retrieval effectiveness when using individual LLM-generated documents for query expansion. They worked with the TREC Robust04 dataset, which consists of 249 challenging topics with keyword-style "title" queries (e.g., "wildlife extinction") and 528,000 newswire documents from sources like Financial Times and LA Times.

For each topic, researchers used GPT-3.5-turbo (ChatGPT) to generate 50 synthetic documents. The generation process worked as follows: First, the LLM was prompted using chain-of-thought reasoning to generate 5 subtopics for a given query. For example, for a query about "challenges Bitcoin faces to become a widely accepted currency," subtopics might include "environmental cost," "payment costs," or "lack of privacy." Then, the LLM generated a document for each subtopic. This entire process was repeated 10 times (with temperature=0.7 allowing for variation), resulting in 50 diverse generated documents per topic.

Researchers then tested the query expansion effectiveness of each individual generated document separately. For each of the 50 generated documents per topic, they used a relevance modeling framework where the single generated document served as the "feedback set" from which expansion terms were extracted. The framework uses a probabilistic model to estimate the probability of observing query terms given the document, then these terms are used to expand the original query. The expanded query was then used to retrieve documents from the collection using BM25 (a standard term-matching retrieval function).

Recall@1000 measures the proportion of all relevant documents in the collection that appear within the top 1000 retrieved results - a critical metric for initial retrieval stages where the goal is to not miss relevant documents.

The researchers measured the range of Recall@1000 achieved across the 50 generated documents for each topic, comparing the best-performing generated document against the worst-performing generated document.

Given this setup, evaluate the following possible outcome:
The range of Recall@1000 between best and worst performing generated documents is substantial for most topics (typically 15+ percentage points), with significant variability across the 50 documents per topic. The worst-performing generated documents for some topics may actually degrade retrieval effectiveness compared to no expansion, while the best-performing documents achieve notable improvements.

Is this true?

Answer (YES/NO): YES